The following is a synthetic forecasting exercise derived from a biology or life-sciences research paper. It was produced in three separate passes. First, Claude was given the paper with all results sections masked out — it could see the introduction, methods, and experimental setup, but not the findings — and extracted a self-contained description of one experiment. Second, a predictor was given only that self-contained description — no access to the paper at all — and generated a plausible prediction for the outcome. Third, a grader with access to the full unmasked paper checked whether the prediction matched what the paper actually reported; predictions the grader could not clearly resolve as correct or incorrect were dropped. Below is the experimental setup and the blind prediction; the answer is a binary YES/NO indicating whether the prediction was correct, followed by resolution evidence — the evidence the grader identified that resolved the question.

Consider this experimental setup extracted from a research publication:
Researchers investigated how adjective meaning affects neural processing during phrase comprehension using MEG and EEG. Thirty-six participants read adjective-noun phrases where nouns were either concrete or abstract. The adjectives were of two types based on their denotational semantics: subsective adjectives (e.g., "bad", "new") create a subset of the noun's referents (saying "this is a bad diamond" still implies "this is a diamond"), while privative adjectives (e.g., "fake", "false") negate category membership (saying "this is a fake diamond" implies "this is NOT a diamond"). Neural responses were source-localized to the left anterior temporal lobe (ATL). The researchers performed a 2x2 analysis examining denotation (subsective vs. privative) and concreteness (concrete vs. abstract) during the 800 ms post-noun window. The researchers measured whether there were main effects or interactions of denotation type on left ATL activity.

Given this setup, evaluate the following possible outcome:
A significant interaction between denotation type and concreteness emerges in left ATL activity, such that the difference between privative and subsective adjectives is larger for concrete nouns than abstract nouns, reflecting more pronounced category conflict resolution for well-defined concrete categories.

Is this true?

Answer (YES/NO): NO